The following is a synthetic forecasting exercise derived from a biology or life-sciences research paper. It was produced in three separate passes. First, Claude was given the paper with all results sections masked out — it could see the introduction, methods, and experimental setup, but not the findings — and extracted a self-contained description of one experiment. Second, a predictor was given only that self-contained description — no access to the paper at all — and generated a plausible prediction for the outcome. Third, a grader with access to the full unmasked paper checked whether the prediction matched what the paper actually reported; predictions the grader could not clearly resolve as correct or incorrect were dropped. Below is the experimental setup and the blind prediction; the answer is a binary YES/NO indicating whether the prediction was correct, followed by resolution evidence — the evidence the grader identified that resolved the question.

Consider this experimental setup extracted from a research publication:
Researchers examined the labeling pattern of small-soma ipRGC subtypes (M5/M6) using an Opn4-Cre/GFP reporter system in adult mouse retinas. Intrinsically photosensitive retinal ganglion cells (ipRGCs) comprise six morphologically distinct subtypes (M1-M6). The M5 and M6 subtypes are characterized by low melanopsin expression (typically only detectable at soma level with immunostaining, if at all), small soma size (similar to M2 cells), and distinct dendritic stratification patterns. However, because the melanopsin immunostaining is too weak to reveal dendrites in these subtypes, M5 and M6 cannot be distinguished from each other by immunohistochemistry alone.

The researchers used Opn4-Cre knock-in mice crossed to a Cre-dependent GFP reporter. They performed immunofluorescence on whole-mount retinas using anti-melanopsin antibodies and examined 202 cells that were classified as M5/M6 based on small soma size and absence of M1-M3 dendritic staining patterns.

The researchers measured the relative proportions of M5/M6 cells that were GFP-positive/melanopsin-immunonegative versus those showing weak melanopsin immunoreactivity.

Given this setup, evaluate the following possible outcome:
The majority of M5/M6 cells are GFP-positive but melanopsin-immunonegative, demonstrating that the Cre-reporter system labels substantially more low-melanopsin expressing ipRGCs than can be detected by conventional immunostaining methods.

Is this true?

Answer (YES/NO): YES